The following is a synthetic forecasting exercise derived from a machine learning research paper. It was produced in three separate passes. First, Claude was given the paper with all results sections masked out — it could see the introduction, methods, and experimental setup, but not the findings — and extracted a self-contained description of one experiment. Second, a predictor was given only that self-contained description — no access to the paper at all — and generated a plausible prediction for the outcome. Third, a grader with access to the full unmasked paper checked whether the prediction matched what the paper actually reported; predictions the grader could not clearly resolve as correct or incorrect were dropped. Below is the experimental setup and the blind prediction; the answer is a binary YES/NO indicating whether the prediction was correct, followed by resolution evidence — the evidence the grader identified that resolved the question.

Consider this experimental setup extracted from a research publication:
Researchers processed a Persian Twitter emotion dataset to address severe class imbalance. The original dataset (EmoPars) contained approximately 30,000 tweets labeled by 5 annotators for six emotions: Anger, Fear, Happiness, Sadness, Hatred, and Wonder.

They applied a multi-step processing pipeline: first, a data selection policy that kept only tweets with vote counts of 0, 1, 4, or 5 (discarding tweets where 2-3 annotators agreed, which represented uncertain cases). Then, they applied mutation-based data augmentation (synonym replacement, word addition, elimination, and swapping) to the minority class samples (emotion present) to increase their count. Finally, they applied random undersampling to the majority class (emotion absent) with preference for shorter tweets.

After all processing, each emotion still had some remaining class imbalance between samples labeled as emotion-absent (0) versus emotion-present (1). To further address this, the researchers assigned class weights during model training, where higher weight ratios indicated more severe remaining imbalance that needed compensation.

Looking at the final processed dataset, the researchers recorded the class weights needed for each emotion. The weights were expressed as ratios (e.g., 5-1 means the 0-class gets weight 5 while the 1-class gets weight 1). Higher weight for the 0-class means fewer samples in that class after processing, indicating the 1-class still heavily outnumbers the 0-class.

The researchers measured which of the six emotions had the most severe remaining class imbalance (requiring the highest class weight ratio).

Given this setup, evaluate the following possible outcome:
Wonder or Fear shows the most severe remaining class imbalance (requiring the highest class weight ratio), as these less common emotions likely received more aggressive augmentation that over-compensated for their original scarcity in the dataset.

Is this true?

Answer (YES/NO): NO